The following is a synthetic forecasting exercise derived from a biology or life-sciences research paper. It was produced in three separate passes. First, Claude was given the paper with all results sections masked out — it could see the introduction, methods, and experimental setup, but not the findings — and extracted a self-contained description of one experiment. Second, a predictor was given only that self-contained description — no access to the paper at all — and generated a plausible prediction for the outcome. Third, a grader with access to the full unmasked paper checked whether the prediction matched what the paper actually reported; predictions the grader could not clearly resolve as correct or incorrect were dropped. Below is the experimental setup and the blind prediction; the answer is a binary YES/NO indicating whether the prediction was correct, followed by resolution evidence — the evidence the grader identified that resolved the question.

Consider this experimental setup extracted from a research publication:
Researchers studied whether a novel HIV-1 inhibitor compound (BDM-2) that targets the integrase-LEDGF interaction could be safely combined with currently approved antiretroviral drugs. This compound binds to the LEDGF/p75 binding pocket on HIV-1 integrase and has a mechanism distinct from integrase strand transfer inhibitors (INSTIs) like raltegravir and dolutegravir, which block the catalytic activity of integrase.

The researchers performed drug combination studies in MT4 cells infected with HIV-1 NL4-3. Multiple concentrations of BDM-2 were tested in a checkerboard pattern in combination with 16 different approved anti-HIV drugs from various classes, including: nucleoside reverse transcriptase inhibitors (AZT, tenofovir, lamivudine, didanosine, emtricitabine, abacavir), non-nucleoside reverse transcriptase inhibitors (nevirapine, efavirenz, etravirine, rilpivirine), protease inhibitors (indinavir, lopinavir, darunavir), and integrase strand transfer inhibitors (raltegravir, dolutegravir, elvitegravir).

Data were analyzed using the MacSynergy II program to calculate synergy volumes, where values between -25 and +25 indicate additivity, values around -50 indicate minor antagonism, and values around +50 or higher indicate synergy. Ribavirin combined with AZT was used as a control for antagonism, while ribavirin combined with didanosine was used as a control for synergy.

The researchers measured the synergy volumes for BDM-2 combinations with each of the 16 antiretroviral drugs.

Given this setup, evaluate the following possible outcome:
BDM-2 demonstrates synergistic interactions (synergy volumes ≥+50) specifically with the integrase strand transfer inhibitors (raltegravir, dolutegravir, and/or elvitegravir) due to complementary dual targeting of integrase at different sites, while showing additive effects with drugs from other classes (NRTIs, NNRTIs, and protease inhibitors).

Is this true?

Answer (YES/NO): NO